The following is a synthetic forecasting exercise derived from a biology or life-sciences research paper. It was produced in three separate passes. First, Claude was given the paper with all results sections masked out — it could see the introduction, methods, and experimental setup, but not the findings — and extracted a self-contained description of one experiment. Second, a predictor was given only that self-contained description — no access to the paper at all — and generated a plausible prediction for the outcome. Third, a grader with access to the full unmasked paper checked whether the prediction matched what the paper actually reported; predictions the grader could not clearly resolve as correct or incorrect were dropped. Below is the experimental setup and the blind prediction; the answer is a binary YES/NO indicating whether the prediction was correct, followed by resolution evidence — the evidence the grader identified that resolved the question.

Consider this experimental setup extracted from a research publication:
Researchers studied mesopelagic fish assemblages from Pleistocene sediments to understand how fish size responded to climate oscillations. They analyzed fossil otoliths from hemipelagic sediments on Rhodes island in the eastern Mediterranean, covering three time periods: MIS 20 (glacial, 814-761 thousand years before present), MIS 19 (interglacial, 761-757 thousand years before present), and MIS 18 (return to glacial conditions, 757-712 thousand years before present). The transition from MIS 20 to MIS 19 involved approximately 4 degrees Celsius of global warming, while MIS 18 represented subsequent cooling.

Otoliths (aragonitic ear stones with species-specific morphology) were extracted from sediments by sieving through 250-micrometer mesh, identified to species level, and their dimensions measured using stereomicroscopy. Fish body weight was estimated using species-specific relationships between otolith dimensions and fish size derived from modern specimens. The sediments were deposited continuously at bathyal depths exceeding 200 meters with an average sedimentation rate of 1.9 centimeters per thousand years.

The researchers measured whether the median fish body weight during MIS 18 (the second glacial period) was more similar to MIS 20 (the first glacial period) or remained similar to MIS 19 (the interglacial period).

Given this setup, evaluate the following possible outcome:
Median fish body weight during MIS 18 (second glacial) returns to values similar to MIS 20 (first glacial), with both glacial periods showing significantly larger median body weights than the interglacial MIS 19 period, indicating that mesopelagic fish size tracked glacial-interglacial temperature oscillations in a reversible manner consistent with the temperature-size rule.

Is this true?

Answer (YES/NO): YES